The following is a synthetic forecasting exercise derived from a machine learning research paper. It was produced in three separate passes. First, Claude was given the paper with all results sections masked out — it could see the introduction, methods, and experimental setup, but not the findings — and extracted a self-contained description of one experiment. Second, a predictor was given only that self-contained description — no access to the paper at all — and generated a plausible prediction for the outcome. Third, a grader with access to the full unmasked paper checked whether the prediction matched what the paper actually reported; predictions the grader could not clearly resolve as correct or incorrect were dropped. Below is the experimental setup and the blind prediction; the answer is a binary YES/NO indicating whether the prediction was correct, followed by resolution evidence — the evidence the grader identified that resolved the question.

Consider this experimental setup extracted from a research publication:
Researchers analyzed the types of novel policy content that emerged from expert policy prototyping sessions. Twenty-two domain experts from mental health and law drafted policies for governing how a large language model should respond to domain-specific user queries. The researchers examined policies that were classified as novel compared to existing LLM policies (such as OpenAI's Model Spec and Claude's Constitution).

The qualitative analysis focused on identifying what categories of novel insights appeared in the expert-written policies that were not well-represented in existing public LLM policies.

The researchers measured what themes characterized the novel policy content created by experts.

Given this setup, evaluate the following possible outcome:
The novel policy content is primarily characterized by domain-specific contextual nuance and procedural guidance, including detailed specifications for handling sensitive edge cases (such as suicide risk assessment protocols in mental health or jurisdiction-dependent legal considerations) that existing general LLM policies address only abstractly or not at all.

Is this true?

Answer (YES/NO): NO